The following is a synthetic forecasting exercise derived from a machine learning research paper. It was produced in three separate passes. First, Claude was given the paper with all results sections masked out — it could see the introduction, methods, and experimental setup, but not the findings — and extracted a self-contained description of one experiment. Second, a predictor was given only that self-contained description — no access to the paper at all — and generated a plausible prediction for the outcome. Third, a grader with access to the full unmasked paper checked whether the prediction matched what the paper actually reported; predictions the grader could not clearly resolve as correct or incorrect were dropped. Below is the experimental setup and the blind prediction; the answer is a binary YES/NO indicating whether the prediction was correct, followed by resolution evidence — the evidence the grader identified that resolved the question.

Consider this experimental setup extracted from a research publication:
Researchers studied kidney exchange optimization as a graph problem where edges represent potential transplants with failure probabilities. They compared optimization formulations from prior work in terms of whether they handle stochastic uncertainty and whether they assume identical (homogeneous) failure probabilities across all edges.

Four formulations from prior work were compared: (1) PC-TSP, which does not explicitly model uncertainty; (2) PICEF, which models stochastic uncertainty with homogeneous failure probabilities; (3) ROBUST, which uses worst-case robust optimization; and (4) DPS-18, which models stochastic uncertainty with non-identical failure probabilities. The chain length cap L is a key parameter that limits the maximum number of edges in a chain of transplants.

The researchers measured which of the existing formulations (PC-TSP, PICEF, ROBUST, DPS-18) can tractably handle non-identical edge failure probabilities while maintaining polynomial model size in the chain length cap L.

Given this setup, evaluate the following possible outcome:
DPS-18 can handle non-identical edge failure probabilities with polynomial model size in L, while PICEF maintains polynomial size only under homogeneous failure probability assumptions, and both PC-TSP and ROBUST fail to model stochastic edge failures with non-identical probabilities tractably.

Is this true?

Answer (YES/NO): NO